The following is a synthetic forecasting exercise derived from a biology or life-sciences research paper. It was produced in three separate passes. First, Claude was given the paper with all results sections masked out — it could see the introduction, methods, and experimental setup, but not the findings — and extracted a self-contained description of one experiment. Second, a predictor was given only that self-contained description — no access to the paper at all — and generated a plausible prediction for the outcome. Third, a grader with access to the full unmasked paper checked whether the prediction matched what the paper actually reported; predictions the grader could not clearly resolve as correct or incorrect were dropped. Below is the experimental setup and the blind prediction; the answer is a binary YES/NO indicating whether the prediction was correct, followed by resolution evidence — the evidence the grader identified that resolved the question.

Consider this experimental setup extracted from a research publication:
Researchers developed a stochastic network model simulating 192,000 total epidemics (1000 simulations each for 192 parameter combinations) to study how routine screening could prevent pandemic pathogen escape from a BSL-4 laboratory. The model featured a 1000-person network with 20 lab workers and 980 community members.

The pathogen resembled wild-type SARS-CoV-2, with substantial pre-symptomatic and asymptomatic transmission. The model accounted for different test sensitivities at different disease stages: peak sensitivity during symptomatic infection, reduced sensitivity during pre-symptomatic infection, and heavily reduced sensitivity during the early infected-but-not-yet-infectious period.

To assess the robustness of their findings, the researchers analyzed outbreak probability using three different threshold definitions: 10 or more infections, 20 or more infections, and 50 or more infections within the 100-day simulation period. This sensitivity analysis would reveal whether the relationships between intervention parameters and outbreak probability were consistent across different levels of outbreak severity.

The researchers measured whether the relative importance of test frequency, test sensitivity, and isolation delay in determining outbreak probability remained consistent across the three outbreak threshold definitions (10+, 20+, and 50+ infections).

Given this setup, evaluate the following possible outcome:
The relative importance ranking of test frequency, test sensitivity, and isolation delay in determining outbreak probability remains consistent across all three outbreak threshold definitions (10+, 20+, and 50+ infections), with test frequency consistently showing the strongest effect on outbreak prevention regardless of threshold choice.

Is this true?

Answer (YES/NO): YES